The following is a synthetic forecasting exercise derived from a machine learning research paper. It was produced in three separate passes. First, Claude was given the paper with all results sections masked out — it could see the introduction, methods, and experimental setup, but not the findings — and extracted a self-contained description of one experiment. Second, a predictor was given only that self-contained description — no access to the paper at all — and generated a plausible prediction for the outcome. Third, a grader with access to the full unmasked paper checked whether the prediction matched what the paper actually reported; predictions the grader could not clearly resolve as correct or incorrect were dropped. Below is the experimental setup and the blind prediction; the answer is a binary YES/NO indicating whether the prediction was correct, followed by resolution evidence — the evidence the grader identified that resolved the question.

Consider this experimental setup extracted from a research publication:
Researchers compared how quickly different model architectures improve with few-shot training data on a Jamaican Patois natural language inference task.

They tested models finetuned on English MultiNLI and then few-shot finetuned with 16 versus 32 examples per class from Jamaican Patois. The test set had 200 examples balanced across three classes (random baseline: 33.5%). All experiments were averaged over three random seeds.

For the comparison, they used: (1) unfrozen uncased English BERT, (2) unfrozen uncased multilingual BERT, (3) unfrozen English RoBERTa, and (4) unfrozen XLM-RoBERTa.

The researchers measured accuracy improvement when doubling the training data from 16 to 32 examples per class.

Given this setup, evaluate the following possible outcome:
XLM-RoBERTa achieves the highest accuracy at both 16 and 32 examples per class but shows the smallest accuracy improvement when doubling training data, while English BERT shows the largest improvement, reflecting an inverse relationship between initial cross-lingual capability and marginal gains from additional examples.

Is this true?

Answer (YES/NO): NO